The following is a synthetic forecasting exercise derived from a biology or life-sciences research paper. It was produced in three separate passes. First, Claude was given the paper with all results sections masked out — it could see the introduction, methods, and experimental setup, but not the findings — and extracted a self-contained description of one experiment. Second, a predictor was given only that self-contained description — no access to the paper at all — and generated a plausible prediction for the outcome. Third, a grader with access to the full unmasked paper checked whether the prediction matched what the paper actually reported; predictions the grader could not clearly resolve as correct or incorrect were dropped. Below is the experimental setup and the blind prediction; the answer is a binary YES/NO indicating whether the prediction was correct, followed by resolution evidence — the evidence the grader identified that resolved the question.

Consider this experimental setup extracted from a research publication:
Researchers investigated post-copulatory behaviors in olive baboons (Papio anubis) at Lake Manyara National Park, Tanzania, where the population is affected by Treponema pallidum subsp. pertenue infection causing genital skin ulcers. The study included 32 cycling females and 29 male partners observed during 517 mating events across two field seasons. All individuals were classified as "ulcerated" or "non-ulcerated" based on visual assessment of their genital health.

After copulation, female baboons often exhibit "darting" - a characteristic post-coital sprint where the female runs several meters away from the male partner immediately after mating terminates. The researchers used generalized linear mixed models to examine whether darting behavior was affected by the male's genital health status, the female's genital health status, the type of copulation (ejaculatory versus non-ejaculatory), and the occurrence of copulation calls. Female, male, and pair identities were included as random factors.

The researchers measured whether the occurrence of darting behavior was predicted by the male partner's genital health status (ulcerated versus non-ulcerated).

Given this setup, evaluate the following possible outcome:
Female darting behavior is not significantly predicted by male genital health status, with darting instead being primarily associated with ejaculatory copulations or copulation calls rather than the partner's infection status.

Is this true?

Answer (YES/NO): YES